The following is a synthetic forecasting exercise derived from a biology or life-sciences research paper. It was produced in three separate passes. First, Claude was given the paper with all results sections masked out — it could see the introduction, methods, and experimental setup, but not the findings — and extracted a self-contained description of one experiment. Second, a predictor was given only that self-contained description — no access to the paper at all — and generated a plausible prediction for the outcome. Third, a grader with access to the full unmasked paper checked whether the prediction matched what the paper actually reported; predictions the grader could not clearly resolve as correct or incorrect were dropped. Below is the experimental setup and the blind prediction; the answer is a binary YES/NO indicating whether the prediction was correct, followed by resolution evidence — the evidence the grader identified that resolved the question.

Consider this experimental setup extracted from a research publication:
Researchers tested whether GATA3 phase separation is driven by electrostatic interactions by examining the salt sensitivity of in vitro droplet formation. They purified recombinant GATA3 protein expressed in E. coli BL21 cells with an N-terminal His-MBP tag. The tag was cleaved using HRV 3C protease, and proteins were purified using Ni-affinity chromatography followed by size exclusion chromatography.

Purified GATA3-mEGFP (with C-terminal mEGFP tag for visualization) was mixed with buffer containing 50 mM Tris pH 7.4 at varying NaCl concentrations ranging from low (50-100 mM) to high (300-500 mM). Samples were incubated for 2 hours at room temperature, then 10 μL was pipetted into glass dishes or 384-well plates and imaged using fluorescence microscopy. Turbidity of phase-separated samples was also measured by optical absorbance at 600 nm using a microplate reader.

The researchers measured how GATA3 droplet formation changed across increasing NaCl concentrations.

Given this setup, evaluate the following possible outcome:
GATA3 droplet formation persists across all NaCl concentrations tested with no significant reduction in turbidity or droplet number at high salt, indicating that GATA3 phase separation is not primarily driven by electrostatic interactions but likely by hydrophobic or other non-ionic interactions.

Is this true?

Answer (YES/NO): NO